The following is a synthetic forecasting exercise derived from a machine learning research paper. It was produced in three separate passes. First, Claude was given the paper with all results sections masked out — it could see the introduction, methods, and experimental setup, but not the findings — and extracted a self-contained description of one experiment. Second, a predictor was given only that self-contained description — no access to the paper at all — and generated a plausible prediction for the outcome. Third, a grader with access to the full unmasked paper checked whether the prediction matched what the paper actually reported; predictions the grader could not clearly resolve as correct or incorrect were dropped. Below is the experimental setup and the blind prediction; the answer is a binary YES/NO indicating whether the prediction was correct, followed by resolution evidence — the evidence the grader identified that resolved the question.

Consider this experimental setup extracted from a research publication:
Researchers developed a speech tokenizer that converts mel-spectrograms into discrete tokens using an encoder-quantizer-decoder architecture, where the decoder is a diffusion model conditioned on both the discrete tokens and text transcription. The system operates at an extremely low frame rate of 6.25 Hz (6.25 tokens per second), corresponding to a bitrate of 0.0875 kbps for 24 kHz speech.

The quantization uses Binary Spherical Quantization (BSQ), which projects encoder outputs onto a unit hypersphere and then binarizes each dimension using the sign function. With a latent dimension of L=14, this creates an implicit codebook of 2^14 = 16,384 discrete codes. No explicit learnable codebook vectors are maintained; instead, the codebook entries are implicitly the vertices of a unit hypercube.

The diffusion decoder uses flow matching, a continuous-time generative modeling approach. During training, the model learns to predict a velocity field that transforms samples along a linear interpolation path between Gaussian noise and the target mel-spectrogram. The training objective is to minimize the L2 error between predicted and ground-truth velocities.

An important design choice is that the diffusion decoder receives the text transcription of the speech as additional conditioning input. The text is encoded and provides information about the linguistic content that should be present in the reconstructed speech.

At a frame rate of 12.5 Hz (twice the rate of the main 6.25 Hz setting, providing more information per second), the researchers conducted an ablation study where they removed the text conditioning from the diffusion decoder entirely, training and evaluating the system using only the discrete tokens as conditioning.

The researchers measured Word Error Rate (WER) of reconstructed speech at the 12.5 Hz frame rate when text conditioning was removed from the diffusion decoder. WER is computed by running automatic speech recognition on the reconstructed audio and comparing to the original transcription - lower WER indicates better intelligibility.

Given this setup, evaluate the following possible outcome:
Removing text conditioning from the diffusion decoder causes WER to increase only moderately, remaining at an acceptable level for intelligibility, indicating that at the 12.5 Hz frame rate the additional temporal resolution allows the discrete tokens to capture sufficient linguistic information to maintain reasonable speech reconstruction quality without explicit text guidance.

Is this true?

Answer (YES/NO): NO